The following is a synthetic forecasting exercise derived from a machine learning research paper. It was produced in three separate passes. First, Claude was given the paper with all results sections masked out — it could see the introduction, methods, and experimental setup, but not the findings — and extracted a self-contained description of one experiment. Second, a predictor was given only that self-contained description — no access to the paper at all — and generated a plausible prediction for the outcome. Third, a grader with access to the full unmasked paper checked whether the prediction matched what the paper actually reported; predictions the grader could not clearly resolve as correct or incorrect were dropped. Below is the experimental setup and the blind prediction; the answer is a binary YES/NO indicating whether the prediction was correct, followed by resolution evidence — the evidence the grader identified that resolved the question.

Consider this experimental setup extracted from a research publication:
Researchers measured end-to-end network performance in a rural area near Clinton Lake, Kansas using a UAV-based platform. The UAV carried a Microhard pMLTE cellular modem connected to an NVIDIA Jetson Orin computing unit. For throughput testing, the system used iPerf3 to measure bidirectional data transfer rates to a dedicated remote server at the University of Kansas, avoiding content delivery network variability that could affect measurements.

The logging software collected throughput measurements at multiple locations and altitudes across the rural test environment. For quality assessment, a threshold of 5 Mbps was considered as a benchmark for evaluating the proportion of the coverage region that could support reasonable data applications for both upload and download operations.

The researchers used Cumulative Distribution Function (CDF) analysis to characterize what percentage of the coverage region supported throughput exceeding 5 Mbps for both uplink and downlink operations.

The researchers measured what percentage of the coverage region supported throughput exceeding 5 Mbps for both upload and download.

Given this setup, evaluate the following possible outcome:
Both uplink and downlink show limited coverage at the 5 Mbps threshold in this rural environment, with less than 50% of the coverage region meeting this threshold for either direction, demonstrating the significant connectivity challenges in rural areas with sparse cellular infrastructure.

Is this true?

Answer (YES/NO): NO